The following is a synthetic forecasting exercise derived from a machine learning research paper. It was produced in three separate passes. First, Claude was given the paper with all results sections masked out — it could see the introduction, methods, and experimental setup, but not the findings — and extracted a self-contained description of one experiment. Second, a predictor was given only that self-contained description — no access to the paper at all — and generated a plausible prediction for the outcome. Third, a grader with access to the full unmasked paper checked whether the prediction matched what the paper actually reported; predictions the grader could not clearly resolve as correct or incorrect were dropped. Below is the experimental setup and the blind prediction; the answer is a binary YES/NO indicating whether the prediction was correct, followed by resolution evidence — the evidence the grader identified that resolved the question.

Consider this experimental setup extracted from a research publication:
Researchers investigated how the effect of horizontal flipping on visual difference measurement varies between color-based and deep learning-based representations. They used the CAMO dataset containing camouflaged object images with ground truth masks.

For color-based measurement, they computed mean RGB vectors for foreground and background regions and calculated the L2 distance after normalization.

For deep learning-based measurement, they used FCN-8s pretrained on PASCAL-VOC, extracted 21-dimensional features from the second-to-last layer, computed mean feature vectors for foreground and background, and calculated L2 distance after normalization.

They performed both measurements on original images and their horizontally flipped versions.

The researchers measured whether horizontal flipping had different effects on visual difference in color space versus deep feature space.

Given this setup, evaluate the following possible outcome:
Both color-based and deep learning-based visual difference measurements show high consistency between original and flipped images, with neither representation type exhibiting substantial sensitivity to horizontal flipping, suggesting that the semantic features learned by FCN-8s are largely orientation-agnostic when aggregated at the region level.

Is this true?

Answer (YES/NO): NO